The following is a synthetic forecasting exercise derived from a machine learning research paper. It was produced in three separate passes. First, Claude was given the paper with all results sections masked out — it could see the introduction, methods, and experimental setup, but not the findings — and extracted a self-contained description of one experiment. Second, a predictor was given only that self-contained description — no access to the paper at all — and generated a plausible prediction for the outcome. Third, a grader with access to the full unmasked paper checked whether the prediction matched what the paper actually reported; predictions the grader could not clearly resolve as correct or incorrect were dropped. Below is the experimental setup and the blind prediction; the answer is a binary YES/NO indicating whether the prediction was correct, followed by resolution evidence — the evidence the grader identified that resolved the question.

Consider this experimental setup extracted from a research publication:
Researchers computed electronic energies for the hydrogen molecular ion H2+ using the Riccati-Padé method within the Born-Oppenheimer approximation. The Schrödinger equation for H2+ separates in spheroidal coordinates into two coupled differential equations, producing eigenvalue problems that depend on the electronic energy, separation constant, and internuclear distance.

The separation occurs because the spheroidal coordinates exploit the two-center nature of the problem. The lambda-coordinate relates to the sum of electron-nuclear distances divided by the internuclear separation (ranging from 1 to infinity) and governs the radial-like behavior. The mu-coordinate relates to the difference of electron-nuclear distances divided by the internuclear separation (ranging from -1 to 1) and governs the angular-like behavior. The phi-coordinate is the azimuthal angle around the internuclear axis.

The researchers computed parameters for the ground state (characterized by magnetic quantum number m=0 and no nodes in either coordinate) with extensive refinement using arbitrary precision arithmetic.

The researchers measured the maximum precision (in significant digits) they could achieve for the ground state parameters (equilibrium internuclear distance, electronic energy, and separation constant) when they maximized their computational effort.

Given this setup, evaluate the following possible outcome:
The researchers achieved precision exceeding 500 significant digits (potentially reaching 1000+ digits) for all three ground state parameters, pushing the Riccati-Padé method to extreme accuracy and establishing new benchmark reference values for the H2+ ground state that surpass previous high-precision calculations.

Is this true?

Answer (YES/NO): NO